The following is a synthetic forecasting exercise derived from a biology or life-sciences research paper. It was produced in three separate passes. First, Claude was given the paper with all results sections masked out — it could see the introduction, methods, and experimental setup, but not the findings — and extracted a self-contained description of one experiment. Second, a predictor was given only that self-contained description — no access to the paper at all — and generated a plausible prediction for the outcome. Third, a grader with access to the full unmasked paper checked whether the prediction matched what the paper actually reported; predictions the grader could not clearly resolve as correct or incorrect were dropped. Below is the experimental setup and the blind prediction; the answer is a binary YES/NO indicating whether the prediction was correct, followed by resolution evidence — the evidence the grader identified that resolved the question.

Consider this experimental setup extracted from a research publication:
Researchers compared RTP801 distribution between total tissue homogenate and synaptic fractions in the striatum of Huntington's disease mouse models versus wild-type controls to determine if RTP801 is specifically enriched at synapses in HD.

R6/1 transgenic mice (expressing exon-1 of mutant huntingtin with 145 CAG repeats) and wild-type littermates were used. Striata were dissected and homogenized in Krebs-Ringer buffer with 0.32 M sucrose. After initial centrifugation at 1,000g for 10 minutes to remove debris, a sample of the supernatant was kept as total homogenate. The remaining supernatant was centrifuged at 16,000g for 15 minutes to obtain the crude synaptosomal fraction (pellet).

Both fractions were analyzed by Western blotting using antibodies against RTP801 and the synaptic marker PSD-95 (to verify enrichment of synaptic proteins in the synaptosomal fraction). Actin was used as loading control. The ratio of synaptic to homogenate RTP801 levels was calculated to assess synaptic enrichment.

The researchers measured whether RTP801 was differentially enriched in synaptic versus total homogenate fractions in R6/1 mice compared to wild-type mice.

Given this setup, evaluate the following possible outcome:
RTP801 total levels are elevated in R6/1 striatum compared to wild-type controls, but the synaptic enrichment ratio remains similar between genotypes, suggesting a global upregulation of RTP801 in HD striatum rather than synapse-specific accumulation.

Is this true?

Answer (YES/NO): NO